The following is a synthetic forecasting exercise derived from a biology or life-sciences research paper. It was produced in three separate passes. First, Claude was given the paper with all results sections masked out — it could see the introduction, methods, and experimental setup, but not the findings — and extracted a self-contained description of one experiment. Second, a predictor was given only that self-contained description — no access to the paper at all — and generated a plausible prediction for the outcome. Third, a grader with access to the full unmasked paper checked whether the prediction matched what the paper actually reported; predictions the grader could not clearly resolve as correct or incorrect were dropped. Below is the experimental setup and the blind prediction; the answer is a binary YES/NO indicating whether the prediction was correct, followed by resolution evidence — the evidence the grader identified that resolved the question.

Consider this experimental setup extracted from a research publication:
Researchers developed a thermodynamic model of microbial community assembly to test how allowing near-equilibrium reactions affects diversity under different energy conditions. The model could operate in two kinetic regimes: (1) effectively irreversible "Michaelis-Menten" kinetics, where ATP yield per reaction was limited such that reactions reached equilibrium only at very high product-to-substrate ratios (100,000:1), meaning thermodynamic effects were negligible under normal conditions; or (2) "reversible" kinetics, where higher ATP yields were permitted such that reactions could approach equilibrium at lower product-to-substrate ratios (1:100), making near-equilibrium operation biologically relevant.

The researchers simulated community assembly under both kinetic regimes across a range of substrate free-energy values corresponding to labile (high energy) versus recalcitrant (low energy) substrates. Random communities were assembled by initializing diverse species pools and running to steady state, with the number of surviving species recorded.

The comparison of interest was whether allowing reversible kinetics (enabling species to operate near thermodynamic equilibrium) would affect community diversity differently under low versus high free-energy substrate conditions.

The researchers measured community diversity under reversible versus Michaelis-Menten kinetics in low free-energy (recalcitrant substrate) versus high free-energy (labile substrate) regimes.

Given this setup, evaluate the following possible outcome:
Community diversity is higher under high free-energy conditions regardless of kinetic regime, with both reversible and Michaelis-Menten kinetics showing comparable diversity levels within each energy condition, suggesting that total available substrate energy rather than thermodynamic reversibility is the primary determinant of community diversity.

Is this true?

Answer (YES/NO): NO